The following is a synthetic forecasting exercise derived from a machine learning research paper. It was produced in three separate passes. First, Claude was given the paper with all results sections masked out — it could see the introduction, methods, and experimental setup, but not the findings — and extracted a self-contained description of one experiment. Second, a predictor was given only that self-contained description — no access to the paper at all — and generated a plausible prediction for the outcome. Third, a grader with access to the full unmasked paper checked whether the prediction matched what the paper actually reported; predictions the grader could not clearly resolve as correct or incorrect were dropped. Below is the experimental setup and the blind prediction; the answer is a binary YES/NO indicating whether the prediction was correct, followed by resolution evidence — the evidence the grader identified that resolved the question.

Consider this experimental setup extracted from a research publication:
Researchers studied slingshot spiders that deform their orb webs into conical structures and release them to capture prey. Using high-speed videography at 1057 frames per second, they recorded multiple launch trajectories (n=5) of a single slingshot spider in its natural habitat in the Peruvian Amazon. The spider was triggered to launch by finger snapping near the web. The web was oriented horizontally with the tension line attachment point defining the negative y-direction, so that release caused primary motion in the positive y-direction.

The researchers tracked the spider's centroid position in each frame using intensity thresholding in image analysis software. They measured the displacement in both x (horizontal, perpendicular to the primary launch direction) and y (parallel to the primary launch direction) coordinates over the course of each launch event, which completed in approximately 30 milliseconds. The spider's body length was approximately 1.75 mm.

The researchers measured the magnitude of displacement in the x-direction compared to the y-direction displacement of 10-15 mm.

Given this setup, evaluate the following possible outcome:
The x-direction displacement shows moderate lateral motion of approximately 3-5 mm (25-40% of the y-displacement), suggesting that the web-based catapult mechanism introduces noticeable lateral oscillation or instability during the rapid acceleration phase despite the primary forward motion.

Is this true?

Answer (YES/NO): NO